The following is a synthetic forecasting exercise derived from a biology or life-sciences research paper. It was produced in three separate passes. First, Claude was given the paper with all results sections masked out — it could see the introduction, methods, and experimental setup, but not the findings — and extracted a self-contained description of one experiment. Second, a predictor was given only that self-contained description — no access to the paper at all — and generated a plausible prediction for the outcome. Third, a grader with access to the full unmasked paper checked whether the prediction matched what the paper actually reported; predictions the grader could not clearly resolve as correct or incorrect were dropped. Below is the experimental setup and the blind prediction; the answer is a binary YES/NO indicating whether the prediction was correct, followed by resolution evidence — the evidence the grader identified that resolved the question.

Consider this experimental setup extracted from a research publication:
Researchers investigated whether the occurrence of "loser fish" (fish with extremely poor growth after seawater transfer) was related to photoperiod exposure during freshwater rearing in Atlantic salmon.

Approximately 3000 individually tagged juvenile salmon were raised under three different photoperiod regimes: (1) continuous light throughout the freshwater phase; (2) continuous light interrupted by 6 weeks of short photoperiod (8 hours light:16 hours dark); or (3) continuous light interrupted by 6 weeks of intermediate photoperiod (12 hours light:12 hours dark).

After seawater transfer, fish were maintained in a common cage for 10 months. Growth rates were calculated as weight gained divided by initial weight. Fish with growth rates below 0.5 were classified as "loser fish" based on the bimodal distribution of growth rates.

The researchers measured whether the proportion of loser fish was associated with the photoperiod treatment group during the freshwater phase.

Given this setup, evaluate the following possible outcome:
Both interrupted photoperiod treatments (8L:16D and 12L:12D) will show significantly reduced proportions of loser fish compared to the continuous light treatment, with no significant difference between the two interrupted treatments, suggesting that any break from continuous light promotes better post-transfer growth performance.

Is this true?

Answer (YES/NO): NO